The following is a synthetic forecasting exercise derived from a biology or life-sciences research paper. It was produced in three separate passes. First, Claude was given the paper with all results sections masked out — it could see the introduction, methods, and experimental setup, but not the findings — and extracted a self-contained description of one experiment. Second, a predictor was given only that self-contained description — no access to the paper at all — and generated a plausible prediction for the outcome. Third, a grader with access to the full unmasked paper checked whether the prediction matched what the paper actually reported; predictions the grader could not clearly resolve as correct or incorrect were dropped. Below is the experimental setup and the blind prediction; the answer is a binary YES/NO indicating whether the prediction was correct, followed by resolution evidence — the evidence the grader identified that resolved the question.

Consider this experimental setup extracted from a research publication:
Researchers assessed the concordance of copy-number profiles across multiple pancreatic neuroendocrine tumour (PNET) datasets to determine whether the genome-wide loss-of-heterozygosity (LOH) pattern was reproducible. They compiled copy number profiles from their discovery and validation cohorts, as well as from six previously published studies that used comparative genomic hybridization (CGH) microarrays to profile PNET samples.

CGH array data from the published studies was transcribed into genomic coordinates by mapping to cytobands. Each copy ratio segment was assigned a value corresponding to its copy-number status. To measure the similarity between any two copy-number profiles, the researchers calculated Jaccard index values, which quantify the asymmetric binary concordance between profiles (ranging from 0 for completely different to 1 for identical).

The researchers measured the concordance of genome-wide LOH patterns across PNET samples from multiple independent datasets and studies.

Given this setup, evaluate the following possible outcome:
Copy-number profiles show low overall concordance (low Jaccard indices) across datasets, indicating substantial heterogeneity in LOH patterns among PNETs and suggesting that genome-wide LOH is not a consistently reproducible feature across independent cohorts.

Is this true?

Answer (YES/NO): NO